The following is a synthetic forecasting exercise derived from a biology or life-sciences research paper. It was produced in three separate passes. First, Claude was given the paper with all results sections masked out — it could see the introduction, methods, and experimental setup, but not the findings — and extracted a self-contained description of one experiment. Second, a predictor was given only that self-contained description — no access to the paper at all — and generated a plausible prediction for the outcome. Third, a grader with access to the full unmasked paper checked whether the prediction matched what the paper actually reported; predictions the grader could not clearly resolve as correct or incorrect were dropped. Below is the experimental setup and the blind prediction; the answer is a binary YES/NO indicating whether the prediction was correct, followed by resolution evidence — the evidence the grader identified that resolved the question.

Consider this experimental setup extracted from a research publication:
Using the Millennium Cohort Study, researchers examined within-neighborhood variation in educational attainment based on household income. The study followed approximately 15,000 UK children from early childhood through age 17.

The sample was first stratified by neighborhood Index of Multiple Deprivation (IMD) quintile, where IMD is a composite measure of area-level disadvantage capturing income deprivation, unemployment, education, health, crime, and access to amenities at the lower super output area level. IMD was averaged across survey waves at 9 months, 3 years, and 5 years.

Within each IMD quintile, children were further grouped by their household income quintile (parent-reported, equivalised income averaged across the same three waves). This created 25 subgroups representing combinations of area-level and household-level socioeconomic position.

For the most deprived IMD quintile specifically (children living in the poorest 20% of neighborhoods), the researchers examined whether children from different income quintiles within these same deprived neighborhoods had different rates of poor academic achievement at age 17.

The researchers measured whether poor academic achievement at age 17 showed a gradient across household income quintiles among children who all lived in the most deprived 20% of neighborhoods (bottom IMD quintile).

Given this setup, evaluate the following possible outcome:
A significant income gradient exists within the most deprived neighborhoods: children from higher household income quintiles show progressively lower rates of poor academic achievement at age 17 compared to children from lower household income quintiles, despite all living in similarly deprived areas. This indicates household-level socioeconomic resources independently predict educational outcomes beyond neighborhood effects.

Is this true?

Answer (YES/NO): YES